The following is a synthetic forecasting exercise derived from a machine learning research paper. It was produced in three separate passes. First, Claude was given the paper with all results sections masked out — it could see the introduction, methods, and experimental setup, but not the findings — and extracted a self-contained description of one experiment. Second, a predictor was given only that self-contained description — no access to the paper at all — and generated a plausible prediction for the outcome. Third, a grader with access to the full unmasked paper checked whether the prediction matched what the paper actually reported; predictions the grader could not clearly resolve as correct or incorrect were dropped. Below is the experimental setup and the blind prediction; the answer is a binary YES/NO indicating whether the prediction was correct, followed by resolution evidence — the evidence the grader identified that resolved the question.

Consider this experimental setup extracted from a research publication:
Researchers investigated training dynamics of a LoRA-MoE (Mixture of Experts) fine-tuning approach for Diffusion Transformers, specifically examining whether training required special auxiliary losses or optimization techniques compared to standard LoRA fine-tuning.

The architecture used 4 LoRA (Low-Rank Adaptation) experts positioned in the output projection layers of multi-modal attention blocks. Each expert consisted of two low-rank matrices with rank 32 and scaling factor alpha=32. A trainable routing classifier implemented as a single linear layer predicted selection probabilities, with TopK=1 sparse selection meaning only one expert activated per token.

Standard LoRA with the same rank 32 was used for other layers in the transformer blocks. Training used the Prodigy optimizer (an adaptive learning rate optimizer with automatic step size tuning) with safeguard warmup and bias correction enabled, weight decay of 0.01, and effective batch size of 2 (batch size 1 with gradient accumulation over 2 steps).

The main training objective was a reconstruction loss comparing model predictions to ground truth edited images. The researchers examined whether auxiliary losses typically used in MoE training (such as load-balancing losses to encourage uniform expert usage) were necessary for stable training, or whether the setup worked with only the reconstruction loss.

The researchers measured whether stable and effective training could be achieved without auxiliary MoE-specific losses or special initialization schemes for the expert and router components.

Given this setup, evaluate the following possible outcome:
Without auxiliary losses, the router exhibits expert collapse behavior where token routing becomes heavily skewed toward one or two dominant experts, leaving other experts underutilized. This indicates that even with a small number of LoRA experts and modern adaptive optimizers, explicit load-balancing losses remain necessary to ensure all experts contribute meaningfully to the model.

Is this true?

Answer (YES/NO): NO